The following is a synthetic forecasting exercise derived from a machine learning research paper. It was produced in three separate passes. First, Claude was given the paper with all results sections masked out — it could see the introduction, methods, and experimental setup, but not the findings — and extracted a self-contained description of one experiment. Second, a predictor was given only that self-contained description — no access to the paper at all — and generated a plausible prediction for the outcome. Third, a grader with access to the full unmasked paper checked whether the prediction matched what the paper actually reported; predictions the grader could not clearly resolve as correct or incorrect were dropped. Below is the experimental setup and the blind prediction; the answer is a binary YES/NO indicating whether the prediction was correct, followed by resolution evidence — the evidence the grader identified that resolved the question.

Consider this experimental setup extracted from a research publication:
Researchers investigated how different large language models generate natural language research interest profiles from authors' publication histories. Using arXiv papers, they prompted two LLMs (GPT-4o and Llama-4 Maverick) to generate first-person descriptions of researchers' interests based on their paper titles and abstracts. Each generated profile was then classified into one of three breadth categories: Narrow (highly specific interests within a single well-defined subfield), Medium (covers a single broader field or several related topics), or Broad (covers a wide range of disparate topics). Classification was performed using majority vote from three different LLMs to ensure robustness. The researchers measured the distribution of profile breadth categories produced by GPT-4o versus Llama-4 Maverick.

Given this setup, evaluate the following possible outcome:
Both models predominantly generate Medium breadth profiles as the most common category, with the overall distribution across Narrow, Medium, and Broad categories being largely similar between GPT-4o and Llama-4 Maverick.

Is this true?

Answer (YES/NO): NO